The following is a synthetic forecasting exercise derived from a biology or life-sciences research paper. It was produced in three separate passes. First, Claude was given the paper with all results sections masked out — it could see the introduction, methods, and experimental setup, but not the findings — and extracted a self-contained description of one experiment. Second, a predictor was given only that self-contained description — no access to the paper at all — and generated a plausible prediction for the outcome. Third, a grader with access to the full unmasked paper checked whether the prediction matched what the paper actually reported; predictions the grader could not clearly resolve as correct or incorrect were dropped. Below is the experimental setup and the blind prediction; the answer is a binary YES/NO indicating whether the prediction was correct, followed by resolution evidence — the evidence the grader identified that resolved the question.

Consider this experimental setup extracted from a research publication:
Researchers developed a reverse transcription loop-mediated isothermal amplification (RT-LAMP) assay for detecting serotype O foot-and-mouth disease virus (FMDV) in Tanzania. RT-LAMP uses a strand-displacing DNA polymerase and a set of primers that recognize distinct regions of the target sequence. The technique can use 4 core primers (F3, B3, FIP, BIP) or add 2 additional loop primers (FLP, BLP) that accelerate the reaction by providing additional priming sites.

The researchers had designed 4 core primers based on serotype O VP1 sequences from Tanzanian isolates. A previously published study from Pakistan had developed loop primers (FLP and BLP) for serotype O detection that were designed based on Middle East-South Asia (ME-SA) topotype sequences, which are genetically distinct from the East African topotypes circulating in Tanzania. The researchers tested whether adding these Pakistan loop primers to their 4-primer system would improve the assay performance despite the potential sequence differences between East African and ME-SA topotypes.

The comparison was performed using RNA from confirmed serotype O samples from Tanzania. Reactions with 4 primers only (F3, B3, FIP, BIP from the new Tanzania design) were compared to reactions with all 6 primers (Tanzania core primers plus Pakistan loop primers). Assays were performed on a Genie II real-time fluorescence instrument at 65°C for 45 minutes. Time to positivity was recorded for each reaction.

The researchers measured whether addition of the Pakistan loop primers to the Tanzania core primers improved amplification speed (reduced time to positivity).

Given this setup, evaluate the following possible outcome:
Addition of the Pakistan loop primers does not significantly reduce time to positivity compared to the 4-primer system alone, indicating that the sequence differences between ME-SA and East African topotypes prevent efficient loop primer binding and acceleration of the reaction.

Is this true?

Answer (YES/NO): NO